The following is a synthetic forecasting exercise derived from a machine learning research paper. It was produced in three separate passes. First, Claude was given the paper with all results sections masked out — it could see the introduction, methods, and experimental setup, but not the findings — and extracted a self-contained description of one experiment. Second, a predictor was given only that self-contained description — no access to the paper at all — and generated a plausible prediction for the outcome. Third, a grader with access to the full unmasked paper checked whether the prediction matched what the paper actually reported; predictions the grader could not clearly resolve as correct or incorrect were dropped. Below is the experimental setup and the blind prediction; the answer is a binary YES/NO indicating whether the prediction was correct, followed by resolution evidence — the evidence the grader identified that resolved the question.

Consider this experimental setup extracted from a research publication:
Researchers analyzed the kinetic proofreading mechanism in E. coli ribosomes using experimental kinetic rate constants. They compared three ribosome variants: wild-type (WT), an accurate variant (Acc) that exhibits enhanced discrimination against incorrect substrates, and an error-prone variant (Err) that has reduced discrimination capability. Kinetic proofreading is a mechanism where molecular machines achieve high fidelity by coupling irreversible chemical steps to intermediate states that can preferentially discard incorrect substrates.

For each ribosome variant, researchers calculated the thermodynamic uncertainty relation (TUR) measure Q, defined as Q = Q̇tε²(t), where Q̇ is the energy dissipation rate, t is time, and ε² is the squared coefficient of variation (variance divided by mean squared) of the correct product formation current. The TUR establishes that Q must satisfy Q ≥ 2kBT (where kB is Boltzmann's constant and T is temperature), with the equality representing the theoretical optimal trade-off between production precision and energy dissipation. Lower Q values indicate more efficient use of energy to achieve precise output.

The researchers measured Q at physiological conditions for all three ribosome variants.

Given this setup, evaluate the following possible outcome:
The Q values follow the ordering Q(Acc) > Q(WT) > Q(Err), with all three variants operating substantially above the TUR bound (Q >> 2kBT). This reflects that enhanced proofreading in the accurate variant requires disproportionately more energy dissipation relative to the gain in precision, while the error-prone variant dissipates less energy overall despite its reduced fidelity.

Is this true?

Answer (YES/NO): NO